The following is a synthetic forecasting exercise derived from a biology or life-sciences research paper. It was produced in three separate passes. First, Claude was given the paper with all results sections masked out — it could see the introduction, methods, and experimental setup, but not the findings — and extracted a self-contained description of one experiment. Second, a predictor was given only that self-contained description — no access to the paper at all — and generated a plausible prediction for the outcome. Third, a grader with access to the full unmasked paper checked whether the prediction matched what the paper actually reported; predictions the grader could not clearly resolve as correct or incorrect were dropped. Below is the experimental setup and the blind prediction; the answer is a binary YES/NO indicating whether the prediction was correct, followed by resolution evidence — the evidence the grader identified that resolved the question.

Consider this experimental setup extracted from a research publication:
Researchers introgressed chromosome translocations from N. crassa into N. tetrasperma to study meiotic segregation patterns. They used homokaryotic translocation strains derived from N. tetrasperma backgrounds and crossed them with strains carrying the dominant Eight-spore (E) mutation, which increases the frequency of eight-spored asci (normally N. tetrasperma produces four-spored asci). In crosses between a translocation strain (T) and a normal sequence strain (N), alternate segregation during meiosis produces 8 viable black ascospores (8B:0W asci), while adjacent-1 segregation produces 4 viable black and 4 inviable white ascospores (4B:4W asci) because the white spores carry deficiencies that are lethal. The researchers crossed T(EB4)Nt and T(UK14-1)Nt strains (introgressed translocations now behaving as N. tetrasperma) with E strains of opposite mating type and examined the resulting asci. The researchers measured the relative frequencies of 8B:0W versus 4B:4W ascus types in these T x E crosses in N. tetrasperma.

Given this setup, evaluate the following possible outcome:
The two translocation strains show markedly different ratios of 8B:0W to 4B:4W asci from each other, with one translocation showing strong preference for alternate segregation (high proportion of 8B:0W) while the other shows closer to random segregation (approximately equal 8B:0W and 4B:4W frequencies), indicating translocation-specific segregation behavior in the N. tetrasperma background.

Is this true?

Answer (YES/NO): NO